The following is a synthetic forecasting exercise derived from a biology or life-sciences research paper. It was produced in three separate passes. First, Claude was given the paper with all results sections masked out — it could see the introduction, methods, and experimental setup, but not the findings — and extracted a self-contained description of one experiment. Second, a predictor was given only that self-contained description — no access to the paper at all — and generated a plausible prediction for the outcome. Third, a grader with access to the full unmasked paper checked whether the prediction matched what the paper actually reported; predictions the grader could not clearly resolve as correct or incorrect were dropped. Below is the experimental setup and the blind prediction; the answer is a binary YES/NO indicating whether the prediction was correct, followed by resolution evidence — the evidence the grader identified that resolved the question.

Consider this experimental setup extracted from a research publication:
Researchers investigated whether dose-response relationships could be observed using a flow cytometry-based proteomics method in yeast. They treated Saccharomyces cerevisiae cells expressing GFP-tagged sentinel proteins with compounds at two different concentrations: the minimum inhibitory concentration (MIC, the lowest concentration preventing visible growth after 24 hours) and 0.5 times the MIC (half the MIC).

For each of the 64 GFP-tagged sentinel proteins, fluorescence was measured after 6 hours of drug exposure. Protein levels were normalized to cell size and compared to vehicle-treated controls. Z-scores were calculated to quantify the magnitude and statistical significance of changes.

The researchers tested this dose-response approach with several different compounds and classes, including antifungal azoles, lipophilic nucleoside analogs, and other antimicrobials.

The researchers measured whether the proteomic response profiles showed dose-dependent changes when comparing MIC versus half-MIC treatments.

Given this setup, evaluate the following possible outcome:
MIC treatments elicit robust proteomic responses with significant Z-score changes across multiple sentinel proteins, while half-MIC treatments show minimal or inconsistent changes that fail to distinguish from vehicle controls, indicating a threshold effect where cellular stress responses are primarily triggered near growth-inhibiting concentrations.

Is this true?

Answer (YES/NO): NO